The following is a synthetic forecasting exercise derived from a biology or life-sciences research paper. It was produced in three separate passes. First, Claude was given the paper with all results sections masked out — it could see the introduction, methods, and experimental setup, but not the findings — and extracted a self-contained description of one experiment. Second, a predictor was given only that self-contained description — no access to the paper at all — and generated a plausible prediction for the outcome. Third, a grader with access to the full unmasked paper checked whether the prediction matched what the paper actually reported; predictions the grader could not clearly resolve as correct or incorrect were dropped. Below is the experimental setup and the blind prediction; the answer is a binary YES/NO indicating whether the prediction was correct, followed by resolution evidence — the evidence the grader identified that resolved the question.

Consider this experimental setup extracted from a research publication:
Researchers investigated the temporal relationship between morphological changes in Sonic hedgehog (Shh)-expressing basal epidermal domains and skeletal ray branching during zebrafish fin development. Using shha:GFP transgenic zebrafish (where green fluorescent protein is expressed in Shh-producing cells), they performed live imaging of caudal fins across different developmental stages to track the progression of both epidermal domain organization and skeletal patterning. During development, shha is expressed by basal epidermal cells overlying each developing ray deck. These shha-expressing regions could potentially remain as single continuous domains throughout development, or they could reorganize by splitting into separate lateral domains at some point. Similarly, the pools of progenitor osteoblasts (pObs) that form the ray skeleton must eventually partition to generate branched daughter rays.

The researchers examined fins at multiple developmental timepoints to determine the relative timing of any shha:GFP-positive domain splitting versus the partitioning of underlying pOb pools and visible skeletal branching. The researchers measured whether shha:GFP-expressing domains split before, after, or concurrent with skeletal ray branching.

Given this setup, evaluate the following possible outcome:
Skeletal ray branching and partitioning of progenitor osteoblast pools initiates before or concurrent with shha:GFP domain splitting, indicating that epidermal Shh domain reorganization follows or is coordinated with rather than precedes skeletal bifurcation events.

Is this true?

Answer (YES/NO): NO